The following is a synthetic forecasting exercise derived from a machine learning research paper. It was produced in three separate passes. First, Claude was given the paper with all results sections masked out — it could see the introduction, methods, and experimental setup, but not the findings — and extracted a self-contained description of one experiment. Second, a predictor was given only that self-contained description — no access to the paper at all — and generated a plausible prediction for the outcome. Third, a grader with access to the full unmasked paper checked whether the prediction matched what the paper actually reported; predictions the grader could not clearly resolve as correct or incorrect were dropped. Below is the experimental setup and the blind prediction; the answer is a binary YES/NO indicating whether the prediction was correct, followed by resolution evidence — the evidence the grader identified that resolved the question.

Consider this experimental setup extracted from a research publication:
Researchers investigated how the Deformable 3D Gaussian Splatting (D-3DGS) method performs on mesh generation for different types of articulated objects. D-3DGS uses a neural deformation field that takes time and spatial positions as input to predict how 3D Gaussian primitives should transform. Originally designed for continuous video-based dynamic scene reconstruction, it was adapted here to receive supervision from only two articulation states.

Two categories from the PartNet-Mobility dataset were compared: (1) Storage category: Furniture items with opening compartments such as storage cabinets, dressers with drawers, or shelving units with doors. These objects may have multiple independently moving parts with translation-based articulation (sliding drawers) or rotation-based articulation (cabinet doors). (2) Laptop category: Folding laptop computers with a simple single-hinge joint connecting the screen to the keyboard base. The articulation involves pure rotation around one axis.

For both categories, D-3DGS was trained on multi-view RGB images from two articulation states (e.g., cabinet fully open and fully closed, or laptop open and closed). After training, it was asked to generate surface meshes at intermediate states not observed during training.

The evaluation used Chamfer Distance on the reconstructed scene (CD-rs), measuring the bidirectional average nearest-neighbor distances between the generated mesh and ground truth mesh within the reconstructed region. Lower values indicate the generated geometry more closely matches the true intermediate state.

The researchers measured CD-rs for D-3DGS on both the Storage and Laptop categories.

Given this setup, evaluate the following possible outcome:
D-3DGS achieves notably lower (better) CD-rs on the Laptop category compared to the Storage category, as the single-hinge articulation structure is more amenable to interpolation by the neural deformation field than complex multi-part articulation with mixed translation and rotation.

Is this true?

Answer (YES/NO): YES